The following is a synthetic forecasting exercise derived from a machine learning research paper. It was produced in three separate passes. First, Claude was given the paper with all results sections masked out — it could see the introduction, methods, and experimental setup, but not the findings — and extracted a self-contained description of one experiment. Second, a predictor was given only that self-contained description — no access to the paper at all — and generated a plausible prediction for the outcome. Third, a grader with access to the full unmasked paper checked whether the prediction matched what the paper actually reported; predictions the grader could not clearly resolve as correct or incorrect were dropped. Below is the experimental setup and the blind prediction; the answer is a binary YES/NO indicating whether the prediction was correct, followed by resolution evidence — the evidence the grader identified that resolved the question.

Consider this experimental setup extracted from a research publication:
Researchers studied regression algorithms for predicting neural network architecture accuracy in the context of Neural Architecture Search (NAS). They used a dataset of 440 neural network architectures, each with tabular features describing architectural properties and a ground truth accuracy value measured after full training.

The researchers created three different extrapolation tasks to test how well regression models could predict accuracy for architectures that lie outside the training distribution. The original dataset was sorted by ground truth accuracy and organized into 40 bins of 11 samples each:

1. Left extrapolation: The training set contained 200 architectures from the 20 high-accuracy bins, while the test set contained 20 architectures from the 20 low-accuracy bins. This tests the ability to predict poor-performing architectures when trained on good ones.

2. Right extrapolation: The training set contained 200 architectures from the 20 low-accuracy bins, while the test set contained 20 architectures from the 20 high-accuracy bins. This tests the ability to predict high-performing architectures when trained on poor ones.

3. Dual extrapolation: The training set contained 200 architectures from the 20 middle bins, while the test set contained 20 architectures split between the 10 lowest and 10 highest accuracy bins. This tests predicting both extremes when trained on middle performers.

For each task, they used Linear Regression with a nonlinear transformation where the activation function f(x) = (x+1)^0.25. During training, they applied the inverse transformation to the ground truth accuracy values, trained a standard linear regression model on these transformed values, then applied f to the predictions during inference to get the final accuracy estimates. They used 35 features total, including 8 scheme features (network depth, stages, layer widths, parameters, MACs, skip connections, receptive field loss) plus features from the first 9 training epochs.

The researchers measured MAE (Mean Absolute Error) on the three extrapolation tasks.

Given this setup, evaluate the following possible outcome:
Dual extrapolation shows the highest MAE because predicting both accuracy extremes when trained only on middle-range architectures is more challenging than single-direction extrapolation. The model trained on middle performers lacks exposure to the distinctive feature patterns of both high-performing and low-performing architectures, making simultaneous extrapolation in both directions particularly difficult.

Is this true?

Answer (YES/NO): NO